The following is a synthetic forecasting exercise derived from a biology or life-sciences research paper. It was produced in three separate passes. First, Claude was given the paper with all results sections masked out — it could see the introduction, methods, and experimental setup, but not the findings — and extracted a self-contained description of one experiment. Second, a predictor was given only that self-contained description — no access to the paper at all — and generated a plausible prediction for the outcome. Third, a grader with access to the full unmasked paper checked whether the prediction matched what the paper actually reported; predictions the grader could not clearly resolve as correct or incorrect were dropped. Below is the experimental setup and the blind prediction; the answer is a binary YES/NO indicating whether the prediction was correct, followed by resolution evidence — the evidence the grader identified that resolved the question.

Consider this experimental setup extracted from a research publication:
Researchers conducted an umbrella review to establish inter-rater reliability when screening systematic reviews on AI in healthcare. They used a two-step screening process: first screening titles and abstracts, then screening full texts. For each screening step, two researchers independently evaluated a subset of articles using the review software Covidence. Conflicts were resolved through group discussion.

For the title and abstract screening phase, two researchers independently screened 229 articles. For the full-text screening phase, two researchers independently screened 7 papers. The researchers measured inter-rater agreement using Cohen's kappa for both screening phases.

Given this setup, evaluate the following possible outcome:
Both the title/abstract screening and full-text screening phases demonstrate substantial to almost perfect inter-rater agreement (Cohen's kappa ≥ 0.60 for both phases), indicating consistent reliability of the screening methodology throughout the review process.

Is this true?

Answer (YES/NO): YES